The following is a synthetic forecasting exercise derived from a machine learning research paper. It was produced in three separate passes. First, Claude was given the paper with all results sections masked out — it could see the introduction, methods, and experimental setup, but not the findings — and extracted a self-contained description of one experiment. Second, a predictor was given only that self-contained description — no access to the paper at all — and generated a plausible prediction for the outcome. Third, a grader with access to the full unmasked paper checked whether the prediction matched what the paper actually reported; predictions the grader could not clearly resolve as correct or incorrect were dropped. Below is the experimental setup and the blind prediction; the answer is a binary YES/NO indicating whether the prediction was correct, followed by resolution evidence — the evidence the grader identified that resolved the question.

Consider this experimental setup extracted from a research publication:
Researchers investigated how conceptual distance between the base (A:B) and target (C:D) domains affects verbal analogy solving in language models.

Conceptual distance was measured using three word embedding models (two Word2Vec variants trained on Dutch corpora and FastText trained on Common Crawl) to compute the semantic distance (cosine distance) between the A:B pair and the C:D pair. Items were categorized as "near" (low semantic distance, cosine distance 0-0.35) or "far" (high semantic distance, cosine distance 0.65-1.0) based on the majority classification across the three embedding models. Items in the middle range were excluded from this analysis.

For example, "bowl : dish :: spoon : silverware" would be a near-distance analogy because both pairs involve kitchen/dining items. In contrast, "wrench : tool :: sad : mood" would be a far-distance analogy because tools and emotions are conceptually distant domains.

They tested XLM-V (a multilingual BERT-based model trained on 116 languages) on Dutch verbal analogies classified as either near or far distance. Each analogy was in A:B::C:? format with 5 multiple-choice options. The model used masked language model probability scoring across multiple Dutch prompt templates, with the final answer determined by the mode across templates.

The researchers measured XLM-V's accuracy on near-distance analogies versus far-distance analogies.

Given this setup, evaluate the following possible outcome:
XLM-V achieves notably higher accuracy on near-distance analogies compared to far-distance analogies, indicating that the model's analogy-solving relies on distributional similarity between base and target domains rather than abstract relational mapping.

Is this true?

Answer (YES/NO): YES